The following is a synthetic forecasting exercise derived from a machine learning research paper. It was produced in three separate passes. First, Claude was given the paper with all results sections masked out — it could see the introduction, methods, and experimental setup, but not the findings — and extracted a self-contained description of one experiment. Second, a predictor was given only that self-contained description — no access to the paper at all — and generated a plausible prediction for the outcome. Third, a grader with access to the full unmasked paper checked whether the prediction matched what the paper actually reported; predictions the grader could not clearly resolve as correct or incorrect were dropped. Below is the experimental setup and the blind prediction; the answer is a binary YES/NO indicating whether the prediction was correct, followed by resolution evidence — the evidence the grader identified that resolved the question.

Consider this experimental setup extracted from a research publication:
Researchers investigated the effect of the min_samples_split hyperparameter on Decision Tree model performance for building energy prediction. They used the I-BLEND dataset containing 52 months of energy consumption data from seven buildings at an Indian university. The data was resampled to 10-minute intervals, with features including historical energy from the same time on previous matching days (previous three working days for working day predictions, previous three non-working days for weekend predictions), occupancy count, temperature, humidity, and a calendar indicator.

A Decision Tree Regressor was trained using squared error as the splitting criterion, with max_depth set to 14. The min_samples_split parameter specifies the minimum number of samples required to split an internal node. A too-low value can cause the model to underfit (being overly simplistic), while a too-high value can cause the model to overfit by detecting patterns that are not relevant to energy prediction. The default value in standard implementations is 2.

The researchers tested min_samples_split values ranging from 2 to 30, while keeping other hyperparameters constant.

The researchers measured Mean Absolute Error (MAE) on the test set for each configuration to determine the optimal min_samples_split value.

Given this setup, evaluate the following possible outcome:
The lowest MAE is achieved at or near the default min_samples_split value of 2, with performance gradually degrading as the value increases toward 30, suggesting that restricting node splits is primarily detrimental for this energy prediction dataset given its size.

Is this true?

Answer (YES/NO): NO